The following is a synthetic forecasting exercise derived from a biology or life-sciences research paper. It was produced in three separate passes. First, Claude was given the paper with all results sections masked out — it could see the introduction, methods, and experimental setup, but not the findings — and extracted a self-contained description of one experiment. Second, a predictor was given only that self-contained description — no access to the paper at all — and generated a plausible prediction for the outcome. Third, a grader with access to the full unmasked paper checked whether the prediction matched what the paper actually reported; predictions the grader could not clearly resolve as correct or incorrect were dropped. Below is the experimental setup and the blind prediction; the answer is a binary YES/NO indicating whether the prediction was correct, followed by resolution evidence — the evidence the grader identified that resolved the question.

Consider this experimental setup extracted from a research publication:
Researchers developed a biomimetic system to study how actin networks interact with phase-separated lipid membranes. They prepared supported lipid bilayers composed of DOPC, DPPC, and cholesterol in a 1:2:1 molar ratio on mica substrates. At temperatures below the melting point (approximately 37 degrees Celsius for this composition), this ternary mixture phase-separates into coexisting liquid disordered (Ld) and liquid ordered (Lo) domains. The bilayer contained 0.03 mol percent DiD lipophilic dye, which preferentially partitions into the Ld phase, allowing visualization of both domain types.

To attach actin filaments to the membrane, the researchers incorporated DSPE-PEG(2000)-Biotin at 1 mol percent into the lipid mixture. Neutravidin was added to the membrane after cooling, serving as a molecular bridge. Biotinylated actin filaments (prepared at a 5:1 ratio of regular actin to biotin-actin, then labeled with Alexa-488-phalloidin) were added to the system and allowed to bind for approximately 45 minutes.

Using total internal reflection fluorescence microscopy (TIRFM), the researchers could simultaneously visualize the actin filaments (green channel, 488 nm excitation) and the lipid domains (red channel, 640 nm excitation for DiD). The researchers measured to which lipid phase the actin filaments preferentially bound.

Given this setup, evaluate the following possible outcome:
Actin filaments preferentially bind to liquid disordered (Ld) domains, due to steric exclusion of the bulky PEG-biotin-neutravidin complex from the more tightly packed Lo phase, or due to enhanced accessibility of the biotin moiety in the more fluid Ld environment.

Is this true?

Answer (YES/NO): NO